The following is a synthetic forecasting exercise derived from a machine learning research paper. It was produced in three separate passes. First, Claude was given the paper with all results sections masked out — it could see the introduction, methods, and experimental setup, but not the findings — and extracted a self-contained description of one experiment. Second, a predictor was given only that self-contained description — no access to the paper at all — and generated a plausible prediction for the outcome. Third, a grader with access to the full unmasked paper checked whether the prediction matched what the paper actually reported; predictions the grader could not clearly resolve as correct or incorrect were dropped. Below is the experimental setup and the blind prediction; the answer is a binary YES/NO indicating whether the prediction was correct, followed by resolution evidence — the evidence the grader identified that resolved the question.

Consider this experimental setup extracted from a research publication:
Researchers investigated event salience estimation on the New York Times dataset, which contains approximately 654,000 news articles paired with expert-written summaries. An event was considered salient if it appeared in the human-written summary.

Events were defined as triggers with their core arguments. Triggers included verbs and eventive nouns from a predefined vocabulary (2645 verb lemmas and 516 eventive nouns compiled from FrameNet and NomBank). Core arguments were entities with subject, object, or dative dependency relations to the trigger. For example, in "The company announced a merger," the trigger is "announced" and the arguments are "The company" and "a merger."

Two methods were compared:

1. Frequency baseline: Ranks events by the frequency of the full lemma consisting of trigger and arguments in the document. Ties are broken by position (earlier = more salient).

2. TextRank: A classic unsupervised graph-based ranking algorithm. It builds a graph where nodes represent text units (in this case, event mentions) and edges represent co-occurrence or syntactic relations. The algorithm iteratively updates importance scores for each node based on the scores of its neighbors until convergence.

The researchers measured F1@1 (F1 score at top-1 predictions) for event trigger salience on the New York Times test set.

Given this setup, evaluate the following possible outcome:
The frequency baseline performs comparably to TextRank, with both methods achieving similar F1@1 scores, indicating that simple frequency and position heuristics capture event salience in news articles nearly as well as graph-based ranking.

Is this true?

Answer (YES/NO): NO